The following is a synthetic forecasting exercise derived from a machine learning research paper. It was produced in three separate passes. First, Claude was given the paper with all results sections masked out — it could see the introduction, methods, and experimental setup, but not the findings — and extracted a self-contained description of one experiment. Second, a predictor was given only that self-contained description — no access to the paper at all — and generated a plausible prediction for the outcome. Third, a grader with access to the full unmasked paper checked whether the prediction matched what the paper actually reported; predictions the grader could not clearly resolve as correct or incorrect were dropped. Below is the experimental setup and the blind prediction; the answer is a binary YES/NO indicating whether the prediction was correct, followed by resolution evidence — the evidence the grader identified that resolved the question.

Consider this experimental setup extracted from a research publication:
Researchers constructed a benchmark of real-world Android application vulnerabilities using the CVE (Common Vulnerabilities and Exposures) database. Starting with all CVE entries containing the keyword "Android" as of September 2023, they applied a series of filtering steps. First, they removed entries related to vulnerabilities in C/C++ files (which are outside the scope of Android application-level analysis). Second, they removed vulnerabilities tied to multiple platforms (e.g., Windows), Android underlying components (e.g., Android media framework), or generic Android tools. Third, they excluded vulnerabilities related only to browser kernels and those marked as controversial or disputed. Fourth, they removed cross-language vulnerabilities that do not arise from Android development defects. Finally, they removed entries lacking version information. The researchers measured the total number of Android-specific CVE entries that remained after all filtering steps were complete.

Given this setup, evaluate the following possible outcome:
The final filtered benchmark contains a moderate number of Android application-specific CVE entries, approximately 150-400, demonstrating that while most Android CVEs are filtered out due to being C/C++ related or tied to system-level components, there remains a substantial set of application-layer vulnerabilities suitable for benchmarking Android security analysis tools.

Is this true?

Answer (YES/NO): NO